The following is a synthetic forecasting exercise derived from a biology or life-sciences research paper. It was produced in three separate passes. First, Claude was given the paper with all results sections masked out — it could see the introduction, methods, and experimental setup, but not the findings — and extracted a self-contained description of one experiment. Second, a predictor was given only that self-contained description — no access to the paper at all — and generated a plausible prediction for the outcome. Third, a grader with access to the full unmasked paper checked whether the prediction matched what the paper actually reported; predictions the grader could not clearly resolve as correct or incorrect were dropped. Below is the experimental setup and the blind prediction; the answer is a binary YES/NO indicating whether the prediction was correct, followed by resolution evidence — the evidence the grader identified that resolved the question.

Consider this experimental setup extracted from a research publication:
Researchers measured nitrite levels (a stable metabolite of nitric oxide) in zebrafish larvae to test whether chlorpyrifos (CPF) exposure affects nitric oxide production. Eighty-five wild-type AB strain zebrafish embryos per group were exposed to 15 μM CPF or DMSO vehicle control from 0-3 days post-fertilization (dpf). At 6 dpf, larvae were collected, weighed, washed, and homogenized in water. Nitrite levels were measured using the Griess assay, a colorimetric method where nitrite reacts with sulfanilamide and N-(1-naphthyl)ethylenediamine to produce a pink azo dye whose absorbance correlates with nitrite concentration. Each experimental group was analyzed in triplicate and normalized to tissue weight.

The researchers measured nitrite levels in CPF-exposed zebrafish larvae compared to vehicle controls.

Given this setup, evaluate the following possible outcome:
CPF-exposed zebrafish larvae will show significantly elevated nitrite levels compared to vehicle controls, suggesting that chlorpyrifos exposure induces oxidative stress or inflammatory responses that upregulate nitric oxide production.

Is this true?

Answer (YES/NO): YES